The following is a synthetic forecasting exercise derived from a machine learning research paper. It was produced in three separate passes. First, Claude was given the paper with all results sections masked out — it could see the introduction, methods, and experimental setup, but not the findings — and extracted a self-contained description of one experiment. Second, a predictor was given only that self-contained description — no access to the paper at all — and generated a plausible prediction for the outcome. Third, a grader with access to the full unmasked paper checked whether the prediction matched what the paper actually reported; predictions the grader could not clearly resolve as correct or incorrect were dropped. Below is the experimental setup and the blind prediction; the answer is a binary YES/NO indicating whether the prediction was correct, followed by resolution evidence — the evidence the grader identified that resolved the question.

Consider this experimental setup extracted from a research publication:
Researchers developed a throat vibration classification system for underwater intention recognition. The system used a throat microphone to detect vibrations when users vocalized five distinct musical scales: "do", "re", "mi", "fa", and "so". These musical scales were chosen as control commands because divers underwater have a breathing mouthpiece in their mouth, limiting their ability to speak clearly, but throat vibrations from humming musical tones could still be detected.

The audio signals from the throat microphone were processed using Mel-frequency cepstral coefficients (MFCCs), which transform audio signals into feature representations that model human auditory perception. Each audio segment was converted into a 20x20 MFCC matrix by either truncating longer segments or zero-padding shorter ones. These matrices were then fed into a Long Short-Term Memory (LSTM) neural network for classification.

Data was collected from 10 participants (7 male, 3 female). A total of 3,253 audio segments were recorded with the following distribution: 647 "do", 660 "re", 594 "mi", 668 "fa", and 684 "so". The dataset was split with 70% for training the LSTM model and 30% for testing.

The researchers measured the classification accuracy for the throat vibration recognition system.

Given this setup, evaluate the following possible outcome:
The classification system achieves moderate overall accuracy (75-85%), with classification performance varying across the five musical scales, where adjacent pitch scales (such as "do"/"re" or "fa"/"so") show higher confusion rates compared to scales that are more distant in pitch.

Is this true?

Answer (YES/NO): NO